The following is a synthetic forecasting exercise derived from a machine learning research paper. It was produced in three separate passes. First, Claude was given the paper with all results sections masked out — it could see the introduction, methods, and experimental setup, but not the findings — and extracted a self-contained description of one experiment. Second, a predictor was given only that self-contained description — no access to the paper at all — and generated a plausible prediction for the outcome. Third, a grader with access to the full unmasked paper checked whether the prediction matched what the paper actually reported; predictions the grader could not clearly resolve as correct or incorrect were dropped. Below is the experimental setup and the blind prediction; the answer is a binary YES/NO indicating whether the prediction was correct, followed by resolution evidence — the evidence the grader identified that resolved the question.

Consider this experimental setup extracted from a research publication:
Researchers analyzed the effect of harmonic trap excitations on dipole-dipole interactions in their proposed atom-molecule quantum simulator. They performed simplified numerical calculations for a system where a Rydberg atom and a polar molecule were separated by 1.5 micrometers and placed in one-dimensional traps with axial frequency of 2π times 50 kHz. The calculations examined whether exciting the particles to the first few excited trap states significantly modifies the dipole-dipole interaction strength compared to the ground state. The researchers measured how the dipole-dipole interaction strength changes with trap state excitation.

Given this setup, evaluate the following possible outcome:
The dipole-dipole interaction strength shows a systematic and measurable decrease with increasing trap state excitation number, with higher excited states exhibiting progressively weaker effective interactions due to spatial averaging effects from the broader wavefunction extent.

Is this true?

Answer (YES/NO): NO